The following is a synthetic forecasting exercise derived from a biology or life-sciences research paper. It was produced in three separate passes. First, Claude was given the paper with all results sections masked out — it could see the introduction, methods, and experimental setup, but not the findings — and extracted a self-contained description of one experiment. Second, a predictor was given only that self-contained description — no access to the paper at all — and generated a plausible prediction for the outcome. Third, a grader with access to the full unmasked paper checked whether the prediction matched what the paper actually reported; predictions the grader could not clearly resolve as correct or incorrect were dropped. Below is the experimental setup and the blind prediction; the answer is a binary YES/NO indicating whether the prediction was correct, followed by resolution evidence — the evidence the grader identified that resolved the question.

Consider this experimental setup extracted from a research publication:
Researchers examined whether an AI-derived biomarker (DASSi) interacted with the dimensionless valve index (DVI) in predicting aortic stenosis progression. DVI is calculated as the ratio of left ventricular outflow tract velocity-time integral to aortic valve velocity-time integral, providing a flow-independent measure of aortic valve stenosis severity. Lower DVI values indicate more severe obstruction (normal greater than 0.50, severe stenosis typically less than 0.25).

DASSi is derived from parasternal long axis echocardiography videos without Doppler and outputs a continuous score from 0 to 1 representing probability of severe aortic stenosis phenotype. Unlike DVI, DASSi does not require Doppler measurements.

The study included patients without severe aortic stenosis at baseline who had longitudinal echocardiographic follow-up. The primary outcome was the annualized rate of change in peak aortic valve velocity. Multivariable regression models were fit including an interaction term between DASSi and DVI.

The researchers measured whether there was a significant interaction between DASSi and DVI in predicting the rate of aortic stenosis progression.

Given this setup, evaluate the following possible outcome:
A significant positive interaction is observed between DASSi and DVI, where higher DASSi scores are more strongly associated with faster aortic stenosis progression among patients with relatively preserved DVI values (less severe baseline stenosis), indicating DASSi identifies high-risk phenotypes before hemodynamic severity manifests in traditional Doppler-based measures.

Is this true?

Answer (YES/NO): NO